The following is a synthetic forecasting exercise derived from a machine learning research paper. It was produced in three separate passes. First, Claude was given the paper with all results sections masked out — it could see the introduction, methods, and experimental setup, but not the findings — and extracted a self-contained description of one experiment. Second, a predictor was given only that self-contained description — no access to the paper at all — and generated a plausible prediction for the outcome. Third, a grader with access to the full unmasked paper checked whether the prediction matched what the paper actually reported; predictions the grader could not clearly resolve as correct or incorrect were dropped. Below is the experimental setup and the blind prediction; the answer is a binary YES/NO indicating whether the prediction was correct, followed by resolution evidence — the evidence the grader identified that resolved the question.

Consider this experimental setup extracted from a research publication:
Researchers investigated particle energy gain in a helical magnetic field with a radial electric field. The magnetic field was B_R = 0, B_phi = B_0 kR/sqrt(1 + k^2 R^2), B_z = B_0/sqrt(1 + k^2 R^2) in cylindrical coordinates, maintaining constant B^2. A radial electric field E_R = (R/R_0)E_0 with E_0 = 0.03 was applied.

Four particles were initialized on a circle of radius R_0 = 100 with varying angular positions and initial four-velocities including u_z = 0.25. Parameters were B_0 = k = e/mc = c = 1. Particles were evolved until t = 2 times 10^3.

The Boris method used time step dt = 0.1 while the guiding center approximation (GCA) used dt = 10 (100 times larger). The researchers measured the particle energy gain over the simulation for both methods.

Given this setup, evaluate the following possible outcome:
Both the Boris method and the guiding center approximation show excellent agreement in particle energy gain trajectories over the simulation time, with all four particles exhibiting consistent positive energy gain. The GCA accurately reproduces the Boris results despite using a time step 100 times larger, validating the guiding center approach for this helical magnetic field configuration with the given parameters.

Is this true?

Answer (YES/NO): YES